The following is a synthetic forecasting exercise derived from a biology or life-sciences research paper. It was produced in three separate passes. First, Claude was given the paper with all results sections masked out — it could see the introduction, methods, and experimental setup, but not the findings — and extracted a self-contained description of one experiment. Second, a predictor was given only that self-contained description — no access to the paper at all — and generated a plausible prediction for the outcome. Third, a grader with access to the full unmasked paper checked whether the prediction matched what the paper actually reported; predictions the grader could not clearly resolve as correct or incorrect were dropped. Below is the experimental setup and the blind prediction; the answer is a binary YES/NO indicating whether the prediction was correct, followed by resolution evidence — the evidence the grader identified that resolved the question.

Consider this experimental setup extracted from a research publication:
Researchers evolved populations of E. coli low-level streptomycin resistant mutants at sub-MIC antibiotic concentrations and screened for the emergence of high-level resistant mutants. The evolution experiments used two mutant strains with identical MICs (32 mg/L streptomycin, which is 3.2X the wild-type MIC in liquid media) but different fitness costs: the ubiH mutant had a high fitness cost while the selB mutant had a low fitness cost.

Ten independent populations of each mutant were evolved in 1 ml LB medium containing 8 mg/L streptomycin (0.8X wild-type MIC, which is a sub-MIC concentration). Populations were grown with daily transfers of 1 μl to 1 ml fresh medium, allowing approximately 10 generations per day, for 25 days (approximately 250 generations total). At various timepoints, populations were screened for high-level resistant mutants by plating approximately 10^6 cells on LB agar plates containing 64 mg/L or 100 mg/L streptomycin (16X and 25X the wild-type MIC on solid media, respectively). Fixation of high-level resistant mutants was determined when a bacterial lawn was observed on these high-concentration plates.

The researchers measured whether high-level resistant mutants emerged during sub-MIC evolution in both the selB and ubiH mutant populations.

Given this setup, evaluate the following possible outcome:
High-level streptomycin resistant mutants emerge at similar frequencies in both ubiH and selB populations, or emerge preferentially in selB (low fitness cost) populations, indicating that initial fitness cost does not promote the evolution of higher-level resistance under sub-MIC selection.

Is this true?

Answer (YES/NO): YES